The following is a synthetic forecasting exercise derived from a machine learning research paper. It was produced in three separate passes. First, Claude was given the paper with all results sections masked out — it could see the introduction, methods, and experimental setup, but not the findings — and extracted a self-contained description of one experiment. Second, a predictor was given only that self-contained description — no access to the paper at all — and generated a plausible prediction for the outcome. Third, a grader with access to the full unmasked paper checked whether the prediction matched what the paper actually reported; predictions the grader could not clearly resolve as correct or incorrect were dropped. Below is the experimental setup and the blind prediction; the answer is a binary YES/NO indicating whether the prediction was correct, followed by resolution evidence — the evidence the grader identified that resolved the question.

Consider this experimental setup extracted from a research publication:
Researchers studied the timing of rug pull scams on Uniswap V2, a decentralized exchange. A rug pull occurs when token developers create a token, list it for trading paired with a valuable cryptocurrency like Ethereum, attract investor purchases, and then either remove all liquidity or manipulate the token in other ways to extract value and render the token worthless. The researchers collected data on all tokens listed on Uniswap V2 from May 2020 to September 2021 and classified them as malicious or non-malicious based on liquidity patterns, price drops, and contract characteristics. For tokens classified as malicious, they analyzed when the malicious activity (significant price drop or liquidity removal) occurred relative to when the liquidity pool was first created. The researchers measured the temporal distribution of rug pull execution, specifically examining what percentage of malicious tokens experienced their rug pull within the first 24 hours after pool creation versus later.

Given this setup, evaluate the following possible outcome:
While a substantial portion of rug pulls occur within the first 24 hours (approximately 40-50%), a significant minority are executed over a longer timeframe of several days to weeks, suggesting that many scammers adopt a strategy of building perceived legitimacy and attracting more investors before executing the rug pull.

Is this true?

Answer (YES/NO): NO